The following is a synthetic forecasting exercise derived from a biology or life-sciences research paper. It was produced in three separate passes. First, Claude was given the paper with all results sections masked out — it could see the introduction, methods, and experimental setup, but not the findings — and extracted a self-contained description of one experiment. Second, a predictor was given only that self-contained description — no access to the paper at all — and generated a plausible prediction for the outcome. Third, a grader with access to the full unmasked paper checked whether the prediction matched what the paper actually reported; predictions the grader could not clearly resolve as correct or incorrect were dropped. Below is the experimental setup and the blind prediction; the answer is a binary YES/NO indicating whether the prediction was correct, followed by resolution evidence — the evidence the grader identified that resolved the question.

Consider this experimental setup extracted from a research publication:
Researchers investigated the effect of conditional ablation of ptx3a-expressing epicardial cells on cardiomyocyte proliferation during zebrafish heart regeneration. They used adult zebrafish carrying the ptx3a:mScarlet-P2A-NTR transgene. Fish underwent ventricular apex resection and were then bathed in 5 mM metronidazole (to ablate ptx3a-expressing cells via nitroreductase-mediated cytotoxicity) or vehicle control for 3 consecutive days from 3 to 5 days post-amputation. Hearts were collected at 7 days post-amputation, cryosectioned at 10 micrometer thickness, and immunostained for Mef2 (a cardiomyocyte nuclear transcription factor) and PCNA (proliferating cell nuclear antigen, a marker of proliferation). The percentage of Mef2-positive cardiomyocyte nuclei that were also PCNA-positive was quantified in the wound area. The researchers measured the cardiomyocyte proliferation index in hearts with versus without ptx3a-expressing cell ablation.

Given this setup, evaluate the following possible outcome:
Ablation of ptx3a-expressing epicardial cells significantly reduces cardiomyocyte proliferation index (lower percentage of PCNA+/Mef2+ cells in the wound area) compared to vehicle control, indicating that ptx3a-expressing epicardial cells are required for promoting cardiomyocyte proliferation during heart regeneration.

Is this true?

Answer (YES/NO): YES